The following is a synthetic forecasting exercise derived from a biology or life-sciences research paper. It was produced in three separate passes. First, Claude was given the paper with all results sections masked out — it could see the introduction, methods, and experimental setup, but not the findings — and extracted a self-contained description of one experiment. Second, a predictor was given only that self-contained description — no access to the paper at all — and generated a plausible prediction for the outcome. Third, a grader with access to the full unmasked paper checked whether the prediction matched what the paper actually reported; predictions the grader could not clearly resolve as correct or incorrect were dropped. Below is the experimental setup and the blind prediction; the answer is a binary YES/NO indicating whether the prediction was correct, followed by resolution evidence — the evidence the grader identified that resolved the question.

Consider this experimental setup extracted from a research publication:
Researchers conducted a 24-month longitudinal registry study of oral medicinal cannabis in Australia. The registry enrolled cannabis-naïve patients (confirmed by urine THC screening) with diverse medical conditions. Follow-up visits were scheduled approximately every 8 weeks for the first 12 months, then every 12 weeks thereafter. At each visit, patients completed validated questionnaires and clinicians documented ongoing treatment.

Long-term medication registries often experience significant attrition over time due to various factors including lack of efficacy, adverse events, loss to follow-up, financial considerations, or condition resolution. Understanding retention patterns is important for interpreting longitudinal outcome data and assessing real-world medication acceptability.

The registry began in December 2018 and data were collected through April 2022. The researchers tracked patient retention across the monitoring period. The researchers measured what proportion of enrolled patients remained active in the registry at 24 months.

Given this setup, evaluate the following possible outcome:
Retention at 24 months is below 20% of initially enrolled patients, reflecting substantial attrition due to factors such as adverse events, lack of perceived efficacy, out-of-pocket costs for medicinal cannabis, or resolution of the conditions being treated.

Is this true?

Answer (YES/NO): NO